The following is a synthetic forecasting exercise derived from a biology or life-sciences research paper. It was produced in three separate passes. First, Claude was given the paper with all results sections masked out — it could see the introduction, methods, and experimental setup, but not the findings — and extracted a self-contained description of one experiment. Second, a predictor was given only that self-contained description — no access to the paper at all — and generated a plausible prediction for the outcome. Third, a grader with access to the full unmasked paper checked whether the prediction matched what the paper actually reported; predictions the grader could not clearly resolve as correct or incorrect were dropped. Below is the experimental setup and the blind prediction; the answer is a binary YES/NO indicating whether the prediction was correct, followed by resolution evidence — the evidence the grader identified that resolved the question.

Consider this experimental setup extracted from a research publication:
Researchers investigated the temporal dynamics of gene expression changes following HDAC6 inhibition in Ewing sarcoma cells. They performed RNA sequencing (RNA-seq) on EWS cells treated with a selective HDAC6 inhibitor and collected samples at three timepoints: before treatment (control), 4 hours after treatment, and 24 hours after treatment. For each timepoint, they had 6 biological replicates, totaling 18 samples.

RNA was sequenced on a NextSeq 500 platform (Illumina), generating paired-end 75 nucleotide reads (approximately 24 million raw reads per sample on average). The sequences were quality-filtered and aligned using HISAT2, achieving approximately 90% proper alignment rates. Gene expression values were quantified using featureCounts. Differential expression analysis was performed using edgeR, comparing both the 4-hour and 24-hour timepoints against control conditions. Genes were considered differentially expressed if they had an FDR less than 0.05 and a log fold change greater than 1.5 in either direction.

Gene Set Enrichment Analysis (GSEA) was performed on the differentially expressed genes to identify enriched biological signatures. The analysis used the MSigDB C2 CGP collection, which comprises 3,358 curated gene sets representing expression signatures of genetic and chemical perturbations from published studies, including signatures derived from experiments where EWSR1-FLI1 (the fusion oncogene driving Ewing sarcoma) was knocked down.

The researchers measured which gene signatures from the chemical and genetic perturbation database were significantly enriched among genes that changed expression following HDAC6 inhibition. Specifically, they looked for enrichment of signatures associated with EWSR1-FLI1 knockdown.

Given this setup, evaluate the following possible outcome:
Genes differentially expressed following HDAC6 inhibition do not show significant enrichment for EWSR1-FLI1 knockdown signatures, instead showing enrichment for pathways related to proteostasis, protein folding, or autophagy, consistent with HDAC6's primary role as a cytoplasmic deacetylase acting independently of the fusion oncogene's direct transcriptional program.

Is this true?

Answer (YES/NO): NO